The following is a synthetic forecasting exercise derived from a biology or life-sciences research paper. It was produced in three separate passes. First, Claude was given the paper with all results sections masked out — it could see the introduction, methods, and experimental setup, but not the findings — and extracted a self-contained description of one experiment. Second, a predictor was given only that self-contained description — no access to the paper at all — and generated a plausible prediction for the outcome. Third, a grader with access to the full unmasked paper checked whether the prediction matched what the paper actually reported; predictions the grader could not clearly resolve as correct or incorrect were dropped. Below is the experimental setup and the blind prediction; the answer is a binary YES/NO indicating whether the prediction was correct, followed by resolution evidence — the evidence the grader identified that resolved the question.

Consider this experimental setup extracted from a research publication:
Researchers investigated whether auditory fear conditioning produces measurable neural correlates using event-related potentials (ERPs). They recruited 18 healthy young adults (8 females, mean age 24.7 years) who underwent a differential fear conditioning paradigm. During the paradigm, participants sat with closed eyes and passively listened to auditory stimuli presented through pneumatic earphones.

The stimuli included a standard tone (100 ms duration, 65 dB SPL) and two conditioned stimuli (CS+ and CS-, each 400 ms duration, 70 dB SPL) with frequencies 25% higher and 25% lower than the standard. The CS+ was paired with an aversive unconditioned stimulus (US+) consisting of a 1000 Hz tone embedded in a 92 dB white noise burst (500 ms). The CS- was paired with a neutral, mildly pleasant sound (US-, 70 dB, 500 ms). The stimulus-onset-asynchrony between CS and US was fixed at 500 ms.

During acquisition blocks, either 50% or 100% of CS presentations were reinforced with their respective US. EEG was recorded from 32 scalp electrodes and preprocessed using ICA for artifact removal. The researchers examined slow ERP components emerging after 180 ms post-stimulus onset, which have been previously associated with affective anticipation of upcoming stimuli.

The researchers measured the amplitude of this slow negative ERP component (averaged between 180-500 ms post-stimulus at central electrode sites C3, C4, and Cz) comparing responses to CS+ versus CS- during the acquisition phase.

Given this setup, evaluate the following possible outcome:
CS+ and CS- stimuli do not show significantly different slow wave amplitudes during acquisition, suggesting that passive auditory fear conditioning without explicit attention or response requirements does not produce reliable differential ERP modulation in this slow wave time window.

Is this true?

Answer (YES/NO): NO